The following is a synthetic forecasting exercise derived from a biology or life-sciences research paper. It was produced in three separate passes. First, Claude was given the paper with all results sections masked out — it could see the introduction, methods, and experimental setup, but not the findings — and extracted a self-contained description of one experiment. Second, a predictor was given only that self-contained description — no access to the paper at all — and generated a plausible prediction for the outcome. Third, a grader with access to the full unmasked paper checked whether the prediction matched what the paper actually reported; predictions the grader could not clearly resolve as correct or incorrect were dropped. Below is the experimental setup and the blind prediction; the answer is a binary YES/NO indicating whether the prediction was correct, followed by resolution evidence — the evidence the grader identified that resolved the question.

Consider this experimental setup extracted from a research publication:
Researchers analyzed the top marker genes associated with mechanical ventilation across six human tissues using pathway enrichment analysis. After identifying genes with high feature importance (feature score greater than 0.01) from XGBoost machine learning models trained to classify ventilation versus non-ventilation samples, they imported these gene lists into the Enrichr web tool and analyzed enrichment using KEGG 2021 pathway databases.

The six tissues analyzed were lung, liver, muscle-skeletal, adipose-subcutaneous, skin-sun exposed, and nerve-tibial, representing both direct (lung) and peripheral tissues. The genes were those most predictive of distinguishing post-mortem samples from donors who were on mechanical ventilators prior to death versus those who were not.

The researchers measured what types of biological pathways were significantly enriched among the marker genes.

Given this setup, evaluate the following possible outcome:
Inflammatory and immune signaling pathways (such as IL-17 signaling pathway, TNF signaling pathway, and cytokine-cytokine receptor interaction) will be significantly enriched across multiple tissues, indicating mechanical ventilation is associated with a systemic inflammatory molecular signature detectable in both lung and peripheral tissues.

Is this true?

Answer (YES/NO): NO